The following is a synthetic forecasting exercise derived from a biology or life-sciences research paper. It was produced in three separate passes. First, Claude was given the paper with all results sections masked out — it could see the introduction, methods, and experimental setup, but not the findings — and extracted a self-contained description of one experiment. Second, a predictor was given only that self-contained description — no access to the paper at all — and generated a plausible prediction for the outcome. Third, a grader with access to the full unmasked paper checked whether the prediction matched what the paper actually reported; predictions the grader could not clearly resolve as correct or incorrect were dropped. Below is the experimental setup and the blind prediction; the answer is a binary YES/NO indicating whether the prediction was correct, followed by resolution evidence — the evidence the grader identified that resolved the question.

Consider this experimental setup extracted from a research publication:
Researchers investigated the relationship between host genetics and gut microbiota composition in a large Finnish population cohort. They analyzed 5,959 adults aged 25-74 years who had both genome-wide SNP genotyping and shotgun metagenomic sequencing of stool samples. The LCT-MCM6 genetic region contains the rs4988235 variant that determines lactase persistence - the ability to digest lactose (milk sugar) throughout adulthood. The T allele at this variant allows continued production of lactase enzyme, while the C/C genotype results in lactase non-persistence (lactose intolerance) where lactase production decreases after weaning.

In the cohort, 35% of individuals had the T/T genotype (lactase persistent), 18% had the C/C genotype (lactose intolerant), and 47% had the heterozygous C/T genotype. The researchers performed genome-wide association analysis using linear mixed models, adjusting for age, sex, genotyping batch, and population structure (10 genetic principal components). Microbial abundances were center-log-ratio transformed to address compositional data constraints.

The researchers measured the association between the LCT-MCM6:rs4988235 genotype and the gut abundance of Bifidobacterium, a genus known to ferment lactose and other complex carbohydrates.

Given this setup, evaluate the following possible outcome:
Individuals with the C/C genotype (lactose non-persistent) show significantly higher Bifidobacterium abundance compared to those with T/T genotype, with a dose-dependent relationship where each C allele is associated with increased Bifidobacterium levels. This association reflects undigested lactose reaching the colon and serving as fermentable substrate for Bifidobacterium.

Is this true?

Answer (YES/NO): YES